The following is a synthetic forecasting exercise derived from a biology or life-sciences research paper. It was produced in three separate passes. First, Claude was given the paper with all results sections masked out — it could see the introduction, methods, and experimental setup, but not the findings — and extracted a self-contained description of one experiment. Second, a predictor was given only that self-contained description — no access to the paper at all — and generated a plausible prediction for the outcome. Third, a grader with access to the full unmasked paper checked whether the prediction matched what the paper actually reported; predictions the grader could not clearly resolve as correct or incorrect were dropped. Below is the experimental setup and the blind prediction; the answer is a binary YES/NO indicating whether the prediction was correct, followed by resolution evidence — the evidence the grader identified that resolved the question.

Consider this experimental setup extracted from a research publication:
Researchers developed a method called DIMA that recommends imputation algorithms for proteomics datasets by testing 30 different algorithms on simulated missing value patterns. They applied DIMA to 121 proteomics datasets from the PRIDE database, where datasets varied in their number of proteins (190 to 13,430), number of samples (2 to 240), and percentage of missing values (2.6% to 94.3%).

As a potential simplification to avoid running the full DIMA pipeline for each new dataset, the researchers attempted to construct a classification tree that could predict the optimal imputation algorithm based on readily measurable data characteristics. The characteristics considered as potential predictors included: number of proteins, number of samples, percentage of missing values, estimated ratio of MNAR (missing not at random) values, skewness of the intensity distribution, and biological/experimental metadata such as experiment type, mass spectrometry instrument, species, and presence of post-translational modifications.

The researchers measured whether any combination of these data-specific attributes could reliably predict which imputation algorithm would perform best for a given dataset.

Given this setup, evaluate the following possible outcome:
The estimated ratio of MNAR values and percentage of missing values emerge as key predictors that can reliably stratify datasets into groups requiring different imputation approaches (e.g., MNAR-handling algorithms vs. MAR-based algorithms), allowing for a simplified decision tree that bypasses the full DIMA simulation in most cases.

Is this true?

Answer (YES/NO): NO